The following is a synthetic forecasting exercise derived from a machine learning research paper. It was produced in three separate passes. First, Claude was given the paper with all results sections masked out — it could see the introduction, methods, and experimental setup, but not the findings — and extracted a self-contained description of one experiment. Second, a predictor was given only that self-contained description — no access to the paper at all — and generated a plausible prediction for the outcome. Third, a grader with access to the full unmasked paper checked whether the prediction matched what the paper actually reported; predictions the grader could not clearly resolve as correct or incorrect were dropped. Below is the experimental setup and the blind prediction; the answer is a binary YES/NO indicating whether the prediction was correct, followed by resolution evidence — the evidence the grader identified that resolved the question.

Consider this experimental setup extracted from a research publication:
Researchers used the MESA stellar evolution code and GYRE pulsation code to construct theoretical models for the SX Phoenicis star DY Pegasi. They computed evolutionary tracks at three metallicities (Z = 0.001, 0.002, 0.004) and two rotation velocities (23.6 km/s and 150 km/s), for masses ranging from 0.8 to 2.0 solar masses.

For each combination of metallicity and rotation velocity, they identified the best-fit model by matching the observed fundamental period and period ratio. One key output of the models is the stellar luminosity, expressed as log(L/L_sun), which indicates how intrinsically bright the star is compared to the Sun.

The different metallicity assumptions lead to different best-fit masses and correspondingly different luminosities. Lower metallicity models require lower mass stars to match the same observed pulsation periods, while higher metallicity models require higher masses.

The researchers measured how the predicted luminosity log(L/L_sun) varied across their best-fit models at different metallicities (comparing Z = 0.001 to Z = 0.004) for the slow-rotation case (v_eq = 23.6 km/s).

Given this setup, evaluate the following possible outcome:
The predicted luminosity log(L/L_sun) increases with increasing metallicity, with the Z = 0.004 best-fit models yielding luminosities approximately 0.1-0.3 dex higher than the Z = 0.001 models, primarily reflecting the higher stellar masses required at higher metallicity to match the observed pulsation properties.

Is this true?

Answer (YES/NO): YES